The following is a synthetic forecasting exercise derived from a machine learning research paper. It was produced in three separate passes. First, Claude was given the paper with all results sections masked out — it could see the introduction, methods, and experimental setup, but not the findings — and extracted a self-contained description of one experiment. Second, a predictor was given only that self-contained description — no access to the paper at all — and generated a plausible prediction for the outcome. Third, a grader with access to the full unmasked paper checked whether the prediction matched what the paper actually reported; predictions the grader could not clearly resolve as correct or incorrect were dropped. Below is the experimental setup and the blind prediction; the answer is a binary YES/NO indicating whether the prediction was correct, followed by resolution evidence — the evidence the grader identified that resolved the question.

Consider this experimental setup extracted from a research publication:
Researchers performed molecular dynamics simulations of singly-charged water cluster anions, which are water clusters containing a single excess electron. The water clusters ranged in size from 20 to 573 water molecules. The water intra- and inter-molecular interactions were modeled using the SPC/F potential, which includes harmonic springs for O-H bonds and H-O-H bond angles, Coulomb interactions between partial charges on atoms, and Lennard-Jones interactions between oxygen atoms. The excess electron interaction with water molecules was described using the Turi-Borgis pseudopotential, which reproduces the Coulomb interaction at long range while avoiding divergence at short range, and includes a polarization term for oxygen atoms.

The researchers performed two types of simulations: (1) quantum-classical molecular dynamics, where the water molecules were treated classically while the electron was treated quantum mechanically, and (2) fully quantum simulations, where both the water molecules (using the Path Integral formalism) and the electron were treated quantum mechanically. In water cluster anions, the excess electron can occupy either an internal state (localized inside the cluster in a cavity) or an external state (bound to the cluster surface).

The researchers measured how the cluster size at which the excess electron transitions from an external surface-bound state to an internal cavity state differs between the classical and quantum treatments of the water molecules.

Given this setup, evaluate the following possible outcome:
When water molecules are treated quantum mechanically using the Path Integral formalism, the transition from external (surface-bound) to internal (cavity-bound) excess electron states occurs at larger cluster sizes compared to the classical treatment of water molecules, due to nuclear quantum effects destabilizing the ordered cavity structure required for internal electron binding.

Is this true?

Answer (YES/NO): NO